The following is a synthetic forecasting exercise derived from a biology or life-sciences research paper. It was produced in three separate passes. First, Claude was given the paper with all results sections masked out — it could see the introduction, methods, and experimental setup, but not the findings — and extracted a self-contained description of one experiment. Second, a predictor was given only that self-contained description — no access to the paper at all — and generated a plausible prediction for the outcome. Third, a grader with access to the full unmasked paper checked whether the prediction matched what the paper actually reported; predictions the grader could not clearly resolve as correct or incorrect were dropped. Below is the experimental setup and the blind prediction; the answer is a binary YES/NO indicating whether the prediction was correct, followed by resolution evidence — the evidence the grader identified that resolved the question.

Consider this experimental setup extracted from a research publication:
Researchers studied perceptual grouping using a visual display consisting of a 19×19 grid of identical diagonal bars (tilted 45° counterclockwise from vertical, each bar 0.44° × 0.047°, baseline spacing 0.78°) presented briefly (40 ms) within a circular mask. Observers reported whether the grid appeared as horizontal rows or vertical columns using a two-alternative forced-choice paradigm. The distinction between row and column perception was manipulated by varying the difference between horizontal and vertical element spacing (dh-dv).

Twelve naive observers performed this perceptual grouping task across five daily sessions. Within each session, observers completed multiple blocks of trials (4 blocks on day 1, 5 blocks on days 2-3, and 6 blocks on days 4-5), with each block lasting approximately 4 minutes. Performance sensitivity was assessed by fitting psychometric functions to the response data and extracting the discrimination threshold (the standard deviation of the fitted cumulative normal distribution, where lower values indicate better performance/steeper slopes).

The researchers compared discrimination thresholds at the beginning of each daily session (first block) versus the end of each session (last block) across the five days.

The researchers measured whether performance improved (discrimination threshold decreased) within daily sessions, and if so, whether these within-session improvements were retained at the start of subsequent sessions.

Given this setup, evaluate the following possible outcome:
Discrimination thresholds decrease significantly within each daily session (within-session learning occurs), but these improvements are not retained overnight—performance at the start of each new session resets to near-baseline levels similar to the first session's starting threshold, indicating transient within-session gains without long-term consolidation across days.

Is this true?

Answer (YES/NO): NO